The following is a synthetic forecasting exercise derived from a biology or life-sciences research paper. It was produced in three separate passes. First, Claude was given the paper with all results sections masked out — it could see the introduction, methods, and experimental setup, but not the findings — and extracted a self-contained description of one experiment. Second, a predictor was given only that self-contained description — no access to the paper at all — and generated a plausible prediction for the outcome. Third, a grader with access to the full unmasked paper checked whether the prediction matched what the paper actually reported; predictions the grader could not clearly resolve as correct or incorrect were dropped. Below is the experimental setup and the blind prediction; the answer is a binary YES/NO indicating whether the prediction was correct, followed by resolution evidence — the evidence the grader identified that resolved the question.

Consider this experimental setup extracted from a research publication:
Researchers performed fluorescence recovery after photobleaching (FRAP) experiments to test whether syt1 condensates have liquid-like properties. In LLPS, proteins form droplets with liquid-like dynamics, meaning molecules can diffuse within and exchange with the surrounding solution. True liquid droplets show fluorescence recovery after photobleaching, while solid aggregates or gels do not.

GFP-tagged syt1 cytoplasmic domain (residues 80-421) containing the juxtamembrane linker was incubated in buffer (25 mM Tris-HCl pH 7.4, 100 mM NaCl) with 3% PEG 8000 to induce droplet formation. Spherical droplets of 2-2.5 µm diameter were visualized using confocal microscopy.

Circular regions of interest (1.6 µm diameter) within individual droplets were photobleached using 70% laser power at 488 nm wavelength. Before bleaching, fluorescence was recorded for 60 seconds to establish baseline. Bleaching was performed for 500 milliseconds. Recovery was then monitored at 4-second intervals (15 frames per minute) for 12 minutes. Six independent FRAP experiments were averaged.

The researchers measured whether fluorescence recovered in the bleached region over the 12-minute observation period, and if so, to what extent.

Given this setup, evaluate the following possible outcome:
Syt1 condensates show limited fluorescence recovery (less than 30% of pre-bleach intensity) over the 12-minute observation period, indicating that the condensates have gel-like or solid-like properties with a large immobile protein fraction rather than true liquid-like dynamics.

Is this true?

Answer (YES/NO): NO